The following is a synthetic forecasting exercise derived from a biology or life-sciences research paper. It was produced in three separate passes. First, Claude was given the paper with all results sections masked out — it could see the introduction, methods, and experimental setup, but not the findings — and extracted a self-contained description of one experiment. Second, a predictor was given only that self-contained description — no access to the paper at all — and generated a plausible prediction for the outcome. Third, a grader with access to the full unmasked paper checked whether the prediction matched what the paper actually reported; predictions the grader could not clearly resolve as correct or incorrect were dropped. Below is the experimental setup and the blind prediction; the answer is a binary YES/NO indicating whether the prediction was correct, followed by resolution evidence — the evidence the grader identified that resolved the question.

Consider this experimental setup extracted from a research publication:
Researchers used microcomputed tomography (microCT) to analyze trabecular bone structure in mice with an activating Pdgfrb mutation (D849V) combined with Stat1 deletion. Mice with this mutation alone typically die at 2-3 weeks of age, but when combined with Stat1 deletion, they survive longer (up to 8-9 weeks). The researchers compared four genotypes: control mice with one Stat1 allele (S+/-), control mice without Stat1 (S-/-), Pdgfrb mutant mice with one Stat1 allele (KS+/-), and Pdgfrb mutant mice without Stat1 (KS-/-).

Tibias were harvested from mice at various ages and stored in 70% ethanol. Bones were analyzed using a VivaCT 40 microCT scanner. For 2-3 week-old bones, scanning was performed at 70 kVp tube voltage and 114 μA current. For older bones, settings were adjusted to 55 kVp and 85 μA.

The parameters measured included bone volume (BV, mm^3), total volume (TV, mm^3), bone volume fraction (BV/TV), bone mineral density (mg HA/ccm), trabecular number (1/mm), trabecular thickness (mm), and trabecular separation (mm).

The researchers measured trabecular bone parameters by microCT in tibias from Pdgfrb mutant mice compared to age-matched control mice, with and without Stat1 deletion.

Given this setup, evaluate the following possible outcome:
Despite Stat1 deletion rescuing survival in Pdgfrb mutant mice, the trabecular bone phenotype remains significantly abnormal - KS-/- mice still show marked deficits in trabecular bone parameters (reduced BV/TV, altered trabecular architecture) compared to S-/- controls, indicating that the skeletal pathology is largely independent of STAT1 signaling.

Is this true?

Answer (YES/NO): NO